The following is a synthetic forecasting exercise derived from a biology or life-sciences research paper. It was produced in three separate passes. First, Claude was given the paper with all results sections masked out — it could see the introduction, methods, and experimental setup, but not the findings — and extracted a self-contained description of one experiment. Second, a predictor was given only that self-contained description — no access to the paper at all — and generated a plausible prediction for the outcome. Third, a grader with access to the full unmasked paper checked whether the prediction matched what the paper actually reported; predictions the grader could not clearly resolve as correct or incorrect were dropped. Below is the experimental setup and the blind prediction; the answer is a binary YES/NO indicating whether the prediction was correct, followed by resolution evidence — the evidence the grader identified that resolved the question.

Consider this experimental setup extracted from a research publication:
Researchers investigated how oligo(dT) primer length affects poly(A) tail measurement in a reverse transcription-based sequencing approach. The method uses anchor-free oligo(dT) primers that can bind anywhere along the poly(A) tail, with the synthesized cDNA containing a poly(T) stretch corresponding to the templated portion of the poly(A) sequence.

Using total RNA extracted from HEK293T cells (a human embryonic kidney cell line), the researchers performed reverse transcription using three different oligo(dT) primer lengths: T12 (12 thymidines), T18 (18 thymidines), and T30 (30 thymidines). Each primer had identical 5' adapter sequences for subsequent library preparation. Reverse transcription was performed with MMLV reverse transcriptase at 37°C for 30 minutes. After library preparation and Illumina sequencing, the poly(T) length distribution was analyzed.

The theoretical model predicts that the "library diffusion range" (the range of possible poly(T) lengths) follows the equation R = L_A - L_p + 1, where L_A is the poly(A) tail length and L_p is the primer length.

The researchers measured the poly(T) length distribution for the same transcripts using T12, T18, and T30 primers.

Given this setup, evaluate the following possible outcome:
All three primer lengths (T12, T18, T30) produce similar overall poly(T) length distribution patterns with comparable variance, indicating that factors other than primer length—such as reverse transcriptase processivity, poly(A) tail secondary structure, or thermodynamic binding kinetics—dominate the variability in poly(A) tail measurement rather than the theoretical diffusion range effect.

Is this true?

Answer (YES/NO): NO